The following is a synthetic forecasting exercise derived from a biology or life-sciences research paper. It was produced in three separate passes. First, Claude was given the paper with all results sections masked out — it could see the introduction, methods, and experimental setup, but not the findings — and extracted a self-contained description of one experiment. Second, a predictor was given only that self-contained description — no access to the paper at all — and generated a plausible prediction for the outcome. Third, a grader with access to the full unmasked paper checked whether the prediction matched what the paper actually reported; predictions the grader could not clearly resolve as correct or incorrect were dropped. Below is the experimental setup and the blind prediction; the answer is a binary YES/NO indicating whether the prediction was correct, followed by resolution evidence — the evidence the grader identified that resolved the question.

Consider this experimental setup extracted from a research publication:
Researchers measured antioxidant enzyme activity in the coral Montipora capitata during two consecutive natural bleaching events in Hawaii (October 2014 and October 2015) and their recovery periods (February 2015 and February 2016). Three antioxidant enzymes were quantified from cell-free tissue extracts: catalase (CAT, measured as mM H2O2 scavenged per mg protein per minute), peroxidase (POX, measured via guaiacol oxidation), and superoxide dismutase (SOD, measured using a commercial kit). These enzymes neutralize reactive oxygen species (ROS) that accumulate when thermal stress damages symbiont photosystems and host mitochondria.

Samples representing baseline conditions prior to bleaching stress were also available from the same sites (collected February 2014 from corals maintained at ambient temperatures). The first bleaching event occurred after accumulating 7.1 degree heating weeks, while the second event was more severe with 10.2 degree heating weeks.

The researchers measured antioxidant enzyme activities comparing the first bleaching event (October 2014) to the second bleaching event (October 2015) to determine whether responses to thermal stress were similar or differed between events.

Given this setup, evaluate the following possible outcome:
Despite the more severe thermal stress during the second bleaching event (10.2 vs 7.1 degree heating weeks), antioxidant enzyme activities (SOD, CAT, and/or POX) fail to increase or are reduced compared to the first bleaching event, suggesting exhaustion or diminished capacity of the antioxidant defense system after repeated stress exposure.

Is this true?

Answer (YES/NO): NO